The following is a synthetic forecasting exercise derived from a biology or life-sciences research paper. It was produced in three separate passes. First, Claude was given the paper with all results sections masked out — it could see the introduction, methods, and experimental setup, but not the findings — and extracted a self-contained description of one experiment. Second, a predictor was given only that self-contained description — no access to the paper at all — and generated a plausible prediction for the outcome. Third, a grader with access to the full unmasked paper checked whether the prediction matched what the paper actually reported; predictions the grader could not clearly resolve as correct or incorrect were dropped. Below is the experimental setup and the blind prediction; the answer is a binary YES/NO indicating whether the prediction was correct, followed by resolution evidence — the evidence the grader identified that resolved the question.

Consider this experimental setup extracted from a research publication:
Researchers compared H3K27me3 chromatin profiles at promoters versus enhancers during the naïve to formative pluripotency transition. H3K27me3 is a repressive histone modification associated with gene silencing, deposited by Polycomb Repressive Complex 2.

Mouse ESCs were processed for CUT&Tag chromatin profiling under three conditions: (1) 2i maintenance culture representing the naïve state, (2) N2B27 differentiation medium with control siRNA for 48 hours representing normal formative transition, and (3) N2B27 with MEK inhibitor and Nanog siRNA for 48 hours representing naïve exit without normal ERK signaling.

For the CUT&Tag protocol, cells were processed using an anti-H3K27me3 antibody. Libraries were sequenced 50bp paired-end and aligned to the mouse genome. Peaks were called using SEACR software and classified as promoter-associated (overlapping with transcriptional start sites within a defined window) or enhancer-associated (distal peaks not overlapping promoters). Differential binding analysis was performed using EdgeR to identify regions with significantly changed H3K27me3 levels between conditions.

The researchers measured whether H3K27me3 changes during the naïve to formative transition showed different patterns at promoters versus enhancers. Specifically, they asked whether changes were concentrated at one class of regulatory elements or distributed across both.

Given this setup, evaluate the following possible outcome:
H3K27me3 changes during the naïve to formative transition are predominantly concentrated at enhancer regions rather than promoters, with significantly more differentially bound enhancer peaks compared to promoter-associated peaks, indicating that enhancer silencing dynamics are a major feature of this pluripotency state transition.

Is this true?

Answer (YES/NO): NO